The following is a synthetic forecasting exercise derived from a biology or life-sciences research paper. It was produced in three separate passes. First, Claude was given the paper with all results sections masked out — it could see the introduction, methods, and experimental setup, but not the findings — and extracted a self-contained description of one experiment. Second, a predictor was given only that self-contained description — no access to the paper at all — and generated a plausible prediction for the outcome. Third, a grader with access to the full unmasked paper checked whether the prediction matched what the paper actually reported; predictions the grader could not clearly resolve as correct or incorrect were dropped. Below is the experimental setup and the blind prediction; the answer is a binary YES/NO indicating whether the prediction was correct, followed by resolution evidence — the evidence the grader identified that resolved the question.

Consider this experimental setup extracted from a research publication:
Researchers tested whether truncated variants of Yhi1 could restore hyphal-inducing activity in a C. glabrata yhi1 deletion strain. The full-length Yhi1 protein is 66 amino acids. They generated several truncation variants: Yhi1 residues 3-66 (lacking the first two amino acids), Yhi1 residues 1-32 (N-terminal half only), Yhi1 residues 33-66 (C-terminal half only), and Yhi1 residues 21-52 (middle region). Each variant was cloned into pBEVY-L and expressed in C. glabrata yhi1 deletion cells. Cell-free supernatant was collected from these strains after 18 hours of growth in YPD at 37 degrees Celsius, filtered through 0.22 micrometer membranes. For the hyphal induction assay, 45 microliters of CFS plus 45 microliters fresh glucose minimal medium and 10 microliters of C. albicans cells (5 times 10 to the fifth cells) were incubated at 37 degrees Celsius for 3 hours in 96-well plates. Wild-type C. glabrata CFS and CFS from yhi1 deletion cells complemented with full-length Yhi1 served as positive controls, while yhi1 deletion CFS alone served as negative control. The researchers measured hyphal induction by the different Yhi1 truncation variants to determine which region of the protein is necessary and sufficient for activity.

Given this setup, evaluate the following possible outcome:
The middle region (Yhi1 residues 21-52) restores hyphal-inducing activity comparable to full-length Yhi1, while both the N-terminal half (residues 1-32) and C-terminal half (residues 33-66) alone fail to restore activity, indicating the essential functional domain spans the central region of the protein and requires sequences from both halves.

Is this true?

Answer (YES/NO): NO